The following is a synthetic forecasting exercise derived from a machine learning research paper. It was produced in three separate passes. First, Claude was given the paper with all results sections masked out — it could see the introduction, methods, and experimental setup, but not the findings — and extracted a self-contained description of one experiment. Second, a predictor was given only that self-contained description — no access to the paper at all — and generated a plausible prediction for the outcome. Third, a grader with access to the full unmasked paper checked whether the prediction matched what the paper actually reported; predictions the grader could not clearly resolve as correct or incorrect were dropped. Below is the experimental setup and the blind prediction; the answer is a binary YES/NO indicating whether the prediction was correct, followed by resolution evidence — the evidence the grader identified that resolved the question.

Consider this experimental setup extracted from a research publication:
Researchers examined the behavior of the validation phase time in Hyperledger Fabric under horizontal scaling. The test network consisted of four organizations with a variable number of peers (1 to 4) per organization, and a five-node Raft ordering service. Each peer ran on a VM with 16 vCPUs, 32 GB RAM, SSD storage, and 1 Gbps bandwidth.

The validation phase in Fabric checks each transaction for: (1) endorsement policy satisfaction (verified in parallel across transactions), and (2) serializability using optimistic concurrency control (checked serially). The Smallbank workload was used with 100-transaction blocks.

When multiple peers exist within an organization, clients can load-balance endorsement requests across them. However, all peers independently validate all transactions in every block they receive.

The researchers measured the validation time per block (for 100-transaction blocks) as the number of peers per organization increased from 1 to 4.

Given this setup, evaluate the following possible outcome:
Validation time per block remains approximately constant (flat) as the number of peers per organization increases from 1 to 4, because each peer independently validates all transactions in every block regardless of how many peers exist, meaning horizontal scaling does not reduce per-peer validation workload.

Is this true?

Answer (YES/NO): YES